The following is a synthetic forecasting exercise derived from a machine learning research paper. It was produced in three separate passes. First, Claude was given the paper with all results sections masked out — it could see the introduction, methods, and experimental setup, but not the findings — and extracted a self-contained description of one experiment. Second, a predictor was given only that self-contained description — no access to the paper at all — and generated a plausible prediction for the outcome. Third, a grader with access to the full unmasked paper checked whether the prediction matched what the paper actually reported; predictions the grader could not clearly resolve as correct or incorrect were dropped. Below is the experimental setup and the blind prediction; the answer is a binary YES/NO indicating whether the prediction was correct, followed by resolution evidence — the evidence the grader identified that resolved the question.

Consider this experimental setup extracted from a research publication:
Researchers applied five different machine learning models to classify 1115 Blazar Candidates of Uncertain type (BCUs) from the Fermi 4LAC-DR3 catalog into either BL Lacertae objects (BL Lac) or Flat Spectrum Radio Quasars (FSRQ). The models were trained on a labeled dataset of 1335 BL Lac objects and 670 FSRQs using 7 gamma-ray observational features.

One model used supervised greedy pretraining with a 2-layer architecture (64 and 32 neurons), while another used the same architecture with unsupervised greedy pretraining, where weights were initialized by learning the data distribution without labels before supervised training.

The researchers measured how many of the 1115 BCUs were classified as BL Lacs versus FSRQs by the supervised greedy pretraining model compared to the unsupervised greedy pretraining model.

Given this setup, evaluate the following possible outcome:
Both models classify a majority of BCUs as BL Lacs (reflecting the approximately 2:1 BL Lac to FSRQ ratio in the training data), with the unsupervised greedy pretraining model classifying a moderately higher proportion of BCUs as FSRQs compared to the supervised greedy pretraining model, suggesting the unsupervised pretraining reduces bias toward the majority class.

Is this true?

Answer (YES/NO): NO